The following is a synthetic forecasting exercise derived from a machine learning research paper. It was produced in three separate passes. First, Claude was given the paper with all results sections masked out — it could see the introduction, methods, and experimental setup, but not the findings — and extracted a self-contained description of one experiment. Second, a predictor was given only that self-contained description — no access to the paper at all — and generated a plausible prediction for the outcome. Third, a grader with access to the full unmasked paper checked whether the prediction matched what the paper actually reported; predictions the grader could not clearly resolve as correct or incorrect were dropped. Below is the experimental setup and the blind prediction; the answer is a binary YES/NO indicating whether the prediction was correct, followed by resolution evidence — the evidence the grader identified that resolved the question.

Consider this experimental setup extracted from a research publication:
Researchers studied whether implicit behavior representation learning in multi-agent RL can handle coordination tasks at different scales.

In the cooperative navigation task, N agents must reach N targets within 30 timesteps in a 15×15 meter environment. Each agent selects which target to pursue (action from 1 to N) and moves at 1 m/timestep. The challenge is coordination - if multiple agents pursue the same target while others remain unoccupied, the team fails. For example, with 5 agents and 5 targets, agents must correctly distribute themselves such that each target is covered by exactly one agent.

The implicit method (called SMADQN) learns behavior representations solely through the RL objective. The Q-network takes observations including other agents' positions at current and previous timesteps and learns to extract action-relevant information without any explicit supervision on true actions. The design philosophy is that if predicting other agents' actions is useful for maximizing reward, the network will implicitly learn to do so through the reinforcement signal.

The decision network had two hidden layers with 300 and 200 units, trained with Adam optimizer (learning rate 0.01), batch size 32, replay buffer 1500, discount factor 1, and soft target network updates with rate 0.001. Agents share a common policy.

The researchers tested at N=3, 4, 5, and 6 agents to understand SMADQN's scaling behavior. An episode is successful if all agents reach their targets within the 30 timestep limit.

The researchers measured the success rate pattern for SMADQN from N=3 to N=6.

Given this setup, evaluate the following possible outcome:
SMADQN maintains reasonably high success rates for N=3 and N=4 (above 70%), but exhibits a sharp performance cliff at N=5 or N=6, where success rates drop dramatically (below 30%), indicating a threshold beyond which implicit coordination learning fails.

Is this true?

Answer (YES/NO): NO